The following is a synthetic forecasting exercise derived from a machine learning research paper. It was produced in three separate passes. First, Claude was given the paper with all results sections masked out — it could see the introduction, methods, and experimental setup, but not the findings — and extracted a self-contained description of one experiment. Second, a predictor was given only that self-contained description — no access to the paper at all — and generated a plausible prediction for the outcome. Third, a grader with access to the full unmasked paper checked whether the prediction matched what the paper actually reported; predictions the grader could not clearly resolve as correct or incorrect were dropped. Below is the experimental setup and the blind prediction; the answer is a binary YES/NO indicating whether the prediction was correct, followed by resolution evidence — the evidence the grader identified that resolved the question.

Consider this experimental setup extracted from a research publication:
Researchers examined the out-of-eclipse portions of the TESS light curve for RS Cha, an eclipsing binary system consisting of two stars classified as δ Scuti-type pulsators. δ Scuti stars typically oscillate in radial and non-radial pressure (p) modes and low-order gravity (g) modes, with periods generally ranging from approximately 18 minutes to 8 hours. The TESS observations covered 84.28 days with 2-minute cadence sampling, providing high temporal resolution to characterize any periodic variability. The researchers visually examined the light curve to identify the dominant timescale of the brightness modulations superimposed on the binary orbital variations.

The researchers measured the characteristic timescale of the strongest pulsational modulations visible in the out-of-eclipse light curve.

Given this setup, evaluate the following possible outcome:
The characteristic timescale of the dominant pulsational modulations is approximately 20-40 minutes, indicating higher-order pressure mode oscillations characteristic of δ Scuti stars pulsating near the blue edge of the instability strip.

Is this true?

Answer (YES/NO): NO